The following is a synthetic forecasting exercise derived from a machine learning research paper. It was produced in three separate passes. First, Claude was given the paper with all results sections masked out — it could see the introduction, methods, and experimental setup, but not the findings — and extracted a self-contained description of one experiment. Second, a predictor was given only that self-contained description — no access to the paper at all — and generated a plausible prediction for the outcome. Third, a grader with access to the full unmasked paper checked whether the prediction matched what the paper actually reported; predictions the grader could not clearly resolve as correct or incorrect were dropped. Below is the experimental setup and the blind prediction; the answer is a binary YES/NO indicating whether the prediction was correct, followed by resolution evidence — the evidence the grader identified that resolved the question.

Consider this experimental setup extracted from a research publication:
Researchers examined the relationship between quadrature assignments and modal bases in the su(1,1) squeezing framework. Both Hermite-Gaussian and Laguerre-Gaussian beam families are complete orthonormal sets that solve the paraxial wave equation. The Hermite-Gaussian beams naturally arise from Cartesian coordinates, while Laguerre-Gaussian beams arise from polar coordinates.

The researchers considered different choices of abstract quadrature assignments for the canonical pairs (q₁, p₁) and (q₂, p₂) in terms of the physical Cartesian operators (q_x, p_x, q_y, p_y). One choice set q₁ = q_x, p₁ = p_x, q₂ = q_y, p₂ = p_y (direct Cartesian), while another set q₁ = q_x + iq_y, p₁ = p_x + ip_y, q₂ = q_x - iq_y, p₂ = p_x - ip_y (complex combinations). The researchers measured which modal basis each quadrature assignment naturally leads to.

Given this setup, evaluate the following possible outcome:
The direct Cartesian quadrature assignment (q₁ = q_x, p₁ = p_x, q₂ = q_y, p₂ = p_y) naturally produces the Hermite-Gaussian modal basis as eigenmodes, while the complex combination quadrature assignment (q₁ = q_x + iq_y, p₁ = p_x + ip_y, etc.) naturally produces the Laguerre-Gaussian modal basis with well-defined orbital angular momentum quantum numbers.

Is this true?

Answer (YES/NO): YES